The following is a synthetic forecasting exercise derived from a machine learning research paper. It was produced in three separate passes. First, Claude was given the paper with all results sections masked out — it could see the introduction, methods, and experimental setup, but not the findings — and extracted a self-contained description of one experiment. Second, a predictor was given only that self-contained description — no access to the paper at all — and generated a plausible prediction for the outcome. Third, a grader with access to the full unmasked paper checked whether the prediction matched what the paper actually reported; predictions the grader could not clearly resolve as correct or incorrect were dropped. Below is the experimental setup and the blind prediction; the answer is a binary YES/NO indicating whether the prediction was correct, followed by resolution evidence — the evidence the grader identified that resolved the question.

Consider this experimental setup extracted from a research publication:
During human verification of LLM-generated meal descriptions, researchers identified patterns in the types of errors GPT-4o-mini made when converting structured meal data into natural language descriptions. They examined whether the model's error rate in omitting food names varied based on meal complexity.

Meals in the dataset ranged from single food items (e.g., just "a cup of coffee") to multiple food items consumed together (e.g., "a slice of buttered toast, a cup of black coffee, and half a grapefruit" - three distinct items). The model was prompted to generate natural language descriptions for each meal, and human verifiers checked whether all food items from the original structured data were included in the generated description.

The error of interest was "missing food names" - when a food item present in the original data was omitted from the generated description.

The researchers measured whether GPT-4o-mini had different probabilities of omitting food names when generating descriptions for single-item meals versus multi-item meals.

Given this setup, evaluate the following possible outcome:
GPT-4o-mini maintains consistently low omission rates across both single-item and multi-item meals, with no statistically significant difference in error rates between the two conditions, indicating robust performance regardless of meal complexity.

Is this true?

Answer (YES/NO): NO